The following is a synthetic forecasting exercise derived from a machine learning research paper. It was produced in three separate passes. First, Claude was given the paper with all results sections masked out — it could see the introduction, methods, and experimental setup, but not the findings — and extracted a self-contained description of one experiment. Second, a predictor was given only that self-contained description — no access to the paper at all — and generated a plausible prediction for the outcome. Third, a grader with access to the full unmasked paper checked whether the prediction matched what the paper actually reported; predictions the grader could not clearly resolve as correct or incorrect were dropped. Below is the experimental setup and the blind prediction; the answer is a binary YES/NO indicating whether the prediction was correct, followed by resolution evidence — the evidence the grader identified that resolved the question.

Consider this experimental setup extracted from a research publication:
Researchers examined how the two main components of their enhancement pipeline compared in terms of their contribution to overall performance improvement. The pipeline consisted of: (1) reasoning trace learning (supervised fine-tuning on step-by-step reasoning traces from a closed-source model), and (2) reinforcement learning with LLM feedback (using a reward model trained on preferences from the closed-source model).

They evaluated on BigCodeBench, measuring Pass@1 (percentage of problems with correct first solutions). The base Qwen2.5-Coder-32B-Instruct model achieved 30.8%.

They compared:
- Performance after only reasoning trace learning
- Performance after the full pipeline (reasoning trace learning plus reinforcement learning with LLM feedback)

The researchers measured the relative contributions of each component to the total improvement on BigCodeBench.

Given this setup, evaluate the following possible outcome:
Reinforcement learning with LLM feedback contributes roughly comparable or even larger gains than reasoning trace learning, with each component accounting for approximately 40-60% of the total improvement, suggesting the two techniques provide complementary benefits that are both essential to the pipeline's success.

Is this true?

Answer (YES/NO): NO